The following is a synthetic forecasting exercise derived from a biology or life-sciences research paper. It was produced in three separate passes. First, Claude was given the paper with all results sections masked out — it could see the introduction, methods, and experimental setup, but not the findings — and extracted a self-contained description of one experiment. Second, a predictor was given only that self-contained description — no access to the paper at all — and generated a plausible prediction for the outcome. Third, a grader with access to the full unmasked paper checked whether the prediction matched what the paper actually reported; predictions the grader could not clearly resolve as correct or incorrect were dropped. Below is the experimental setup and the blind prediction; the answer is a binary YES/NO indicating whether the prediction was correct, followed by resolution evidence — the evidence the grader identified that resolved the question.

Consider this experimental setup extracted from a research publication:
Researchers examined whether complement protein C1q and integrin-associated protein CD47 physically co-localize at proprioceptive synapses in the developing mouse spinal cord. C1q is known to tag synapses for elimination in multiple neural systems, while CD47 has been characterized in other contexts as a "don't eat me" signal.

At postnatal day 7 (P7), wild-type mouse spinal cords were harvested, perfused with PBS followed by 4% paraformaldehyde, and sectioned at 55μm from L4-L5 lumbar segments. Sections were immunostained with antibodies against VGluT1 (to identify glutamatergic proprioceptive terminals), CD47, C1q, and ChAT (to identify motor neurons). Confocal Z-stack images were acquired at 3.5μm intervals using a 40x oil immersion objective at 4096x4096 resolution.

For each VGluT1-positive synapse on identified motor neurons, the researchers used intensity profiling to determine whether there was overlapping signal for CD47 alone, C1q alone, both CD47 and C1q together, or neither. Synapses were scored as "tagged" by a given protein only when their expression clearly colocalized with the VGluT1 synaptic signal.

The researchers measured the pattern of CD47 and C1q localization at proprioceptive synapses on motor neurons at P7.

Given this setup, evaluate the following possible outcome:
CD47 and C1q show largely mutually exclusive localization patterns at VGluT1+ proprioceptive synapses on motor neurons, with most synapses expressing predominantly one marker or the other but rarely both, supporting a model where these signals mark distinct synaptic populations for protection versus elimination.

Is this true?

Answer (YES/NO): NO